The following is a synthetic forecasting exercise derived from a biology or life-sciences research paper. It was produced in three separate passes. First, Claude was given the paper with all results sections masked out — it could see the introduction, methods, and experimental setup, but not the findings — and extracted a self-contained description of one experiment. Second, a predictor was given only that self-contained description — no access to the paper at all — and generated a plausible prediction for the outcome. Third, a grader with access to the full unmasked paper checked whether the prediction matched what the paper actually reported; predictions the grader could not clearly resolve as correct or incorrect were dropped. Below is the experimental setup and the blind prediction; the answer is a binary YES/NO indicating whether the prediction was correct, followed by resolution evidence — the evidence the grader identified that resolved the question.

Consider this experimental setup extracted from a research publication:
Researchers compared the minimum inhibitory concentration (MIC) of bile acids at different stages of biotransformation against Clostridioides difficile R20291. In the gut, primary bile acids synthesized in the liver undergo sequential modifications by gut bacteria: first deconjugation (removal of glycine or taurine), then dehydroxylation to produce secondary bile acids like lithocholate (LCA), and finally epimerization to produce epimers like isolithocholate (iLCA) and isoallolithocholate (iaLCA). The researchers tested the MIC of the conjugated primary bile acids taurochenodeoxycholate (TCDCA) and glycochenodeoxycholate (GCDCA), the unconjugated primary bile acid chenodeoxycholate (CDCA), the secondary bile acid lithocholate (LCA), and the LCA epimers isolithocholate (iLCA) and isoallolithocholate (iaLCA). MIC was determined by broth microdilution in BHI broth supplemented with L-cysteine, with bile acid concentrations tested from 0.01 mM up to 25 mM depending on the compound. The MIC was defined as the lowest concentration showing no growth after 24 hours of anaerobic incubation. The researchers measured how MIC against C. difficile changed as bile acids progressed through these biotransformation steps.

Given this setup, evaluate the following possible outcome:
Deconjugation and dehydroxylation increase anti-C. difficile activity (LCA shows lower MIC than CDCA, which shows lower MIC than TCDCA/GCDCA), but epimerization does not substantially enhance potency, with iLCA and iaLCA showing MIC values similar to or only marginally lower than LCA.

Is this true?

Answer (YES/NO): NO